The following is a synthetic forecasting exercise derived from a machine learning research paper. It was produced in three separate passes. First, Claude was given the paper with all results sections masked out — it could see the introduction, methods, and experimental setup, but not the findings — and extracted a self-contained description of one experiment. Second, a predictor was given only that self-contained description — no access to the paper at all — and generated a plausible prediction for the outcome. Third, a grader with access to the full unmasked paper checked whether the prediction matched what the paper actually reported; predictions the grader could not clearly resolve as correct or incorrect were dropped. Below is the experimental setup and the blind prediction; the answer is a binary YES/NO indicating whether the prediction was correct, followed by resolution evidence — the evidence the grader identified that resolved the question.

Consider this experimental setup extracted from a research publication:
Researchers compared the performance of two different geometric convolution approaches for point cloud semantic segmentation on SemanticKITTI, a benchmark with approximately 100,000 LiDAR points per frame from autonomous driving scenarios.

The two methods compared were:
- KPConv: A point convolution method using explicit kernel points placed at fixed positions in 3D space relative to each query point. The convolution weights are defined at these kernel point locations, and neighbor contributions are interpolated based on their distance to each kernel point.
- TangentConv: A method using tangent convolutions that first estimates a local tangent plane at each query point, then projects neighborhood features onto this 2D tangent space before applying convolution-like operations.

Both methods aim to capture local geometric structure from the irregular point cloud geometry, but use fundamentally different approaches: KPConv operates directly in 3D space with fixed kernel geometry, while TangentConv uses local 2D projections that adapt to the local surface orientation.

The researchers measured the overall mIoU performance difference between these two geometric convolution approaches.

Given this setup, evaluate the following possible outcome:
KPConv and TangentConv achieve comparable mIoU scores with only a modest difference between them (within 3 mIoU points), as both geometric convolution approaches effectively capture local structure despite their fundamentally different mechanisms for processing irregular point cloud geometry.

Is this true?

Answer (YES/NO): NO